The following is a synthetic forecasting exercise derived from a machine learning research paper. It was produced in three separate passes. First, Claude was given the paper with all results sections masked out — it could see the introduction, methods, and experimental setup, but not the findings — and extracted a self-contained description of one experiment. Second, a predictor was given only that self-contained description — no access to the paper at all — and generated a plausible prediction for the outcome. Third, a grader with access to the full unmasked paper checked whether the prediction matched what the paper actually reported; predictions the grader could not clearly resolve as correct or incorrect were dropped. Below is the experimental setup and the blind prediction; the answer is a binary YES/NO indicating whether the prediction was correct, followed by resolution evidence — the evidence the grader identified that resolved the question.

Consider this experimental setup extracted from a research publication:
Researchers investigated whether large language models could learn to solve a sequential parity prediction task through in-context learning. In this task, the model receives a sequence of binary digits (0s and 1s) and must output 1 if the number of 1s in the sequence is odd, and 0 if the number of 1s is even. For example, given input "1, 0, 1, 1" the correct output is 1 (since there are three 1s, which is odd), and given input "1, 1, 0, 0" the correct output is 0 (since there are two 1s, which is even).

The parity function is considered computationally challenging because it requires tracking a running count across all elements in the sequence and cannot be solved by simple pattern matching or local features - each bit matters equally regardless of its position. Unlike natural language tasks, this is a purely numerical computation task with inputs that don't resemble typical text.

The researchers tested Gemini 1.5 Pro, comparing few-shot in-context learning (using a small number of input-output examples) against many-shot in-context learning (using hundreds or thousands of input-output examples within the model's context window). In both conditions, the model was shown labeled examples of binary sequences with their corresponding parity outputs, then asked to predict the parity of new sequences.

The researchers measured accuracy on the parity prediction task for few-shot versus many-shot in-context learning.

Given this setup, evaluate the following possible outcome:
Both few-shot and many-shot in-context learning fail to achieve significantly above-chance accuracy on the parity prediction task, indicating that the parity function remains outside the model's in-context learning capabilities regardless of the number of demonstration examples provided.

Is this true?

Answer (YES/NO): NO